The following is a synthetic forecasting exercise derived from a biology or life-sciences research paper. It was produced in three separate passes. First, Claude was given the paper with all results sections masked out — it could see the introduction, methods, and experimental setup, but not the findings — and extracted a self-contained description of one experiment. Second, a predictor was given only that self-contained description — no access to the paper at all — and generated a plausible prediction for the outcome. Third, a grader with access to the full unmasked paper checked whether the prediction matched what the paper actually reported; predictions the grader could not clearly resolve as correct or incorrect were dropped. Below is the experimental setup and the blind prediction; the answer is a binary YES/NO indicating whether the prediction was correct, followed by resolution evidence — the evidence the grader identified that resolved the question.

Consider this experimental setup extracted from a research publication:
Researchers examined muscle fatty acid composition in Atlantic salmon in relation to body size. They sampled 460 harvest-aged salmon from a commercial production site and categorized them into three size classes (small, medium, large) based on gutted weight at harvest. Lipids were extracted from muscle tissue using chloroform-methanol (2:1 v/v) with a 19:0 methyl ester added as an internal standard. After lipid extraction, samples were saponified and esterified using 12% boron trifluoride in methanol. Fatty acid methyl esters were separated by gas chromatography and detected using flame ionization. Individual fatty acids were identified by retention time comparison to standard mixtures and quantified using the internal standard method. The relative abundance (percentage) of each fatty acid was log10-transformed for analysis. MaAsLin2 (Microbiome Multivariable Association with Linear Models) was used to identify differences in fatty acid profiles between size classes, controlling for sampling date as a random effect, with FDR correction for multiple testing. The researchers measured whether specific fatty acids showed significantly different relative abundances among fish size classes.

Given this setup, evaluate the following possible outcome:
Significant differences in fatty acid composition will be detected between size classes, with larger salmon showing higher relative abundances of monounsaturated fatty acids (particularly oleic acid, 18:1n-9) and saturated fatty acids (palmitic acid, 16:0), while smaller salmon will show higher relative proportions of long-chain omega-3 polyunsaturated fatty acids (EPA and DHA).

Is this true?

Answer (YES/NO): NO